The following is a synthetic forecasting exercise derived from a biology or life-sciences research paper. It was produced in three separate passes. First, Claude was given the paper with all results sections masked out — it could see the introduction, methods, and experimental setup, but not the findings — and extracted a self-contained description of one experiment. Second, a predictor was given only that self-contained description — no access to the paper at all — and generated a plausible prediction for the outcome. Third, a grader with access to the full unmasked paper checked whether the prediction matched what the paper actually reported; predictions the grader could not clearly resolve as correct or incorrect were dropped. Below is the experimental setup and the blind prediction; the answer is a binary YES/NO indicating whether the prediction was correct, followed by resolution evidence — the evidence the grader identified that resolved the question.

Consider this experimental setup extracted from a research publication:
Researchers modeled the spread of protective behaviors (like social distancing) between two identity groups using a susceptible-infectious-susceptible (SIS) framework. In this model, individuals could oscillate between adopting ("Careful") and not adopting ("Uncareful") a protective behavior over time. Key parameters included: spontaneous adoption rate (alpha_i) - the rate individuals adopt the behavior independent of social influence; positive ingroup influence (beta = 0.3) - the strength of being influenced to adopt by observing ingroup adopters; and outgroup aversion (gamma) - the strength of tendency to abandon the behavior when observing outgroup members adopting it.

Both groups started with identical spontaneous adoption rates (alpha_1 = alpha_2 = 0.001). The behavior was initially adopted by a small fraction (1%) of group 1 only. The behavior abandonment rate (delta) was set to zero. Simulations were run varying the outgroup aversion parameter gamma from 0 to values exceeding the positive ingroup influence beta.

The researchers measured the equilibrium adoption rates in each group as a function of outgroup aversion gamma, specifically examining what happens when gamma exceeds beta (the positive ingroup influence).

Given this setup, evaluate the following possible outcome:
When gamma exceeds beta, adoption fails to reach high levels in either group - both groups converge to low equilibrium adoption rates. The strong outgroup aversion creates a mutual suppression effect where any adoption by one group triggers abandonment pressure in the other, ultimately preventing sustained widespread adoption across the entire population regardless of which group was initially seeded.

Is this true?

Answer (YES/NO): NO